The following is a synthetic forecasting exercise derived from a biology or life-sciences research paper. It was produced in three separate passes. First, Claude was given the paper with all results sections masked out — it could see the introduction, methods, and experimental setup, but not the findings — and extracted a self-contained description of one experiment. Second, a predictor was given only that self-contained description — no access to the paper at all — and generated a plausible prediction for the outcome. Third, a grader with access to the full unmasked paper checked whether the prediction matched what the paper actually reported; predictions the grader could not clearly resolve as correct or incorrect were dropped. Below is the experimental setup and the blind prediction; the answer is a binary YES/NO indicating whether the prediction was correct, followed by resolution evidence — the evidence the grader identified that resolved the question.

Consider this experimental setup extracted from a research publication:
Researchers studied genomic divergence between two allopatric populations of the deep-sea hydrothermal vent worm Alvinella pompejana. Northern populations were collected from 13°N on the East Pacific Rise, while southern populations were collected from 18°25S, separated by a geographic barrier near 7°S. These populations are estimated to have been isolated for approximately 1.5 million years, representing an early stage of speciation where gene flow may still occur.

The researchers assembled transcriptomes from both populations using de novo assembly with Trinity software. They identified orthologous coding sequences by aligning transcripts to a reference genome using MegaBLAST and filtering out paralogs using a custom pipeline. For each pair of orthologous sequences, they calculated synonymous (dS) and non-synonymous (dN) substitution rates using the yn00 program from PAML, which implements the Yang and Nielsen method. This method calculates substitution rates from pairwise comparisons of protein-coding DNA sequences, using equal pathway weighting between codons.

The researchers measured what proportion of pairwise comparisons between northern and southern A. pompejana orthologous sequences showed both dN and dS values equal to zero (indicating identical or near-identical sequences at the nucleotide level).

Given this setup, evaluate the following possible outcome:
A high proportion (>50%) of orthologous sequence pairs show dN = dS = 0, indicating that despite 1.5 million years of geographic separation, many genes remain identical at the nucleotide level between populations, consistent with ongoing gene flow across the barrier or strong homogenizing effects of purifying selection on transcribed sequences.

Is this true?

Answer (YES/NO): YES